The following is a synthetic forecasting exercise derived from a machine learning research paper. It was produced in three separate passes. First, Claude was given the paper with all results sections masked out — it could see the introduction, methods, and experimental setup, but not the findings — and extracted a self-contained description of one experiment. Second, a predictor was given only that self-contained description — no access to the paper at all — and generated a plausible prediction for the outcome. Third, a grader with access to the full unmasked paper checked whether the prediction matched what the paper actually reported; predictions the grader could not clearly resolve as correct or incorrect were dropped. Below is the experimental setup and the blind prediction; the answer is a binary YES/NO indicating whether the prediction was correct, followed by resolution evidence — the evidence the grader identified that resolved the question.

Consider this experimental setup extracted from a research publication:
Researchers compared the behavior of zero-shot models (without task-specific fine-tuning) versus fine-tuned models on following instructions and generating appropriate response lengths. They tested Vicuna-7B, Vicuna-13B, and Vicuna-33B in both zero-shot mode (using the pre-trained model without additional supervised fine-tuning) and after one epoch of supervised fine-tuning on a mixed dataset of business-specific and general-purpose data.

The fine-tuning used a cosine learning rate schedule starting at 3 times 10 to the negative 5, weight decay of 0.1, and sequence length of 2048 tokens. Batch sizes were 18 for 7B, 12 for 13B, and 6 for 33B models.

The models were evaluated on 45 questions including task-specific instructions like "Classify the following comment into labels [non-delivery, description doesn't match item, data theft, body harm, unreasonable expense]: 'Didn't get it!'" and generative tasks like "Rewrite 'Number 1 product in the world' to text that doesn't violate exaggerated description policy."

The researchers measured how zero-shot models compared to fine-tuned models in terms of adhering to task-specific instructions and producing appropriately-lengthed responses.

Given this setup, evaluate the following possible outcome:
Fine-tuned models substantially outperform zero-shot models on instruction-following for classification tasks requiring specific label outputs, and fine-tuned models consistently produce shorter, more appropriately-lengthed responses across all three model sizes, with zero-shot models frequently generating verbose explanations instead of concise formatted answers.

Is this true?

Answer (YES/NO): YES